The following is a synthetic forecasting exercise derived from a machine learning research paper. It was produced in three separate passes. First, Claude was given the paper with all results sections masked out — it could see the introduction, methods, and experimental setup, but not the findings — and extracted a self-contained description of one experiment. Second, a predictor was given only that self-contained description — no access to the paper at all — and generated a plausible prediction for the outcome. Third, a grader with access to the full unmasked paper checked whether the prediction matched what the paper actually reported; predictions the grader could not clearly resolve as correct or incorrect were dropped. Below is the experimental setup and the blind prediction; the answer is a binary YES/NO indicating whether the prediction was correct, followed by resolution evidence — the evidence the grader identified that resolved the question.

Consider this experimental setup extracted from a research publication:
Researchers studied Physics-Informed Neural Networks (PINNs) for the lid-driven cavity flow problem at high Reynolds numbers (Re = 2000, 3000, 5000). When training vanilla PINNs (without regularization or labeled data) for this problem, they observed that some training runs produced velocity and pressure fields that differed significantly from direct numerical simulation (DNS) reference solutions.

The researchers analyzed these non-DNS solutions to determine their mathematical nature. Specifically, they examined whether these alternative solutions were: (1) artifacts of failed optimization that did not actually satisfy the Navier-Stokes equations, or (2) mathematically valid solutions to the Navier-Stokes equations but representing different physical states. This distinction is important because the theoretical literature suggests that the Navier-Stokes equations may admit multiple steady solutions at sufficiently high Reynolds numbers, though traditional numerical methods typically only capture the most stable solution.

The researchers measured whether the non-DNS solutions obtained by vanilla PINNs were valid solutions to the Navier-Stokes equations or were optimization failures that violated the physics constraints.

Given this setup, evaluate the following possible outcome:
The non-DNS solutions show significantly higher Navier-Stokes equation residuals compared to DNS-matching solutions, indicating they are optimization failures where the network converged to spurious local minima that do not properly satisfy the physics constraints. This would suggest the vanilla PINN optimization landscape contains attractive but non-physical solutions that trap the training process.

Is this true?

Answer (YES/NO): NO